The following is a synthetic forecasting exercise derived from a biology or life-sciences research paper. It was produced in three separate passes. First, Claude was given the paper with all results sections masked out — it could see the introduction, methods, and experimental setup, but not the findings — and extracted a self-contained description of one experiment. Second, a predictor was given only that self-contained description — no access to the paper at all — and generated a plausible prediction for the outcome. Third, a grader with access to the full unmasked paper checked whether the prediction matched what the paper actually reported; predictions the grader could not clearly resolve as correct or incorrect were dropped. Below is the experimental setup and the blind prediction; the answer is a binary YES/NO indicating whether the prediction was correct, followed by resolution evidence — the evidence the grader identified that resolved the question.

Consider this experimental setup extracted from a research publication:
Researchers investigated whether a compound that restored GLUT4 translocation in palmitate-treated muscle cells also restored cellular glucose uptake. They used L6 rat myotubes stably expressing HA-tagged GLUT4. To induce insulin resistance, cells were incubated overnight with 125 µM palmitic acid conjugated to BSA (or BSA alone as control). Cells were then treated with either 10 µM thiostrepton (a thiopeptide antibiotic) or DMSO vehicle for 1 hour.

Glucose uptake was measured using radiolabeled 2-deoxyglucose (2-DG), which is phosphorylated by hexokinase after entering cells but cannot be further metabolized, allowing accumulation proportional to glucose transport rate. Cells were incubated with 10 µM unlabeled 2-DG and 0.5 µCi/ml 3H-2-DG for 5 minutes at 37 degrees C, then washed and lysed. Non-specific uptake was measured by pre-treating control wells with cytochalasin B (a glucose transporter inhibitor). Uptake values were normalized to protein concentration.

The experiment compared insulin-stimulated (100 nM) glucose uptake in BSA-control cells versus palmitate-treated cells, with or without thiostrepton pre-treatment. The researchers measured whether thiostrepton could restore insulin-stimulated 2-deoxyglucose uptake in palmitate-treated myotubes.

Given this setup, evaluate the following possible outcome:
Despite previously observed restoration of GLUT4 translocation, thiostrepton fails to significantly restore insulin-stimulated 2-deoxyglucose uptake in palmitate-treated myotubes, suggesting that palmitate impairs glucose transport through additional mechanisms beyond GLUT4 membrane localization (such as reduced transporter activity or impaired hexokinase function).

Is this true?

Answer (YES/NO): NO